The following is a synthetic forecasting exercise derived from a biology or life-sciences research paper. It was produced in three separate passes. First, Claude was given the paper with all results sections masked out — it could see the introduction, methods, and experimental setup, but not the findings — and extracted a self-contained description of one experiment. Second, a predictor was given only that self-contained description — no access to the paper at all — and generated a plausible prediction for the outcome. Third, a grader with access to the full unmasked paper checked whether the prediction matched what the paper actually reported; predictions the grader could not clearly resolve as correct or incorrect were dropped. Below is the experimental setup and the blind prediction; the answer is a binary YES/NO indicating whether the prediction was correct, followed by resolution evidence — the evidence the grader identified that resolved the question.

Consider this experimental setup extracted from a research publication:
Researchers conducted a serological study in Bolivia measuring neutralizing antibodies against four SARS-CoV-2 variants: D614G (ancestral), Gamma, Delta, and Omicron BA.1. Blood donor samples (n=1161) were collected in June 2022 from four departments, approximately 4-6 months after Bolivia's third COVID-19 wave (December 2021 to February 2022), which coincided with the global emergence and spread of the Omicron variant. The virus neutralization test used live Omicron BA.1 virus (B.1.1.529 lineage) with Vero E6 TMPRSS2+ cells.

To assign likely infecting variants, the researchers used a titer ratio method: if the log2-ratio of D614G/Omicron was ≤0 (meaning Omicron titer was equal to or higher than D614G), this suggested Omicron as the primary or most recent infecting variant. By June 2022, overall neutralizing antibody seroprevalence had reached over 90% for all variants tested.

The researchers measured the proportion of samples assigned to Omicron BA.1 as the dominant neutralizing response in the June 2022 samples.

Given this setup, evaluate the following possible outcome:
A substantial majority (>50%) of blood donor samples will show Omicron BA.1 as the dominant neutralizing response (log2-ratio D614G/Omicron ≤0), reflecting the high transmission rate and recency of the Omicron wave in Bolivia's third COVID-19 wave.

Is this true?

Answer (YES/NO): NO